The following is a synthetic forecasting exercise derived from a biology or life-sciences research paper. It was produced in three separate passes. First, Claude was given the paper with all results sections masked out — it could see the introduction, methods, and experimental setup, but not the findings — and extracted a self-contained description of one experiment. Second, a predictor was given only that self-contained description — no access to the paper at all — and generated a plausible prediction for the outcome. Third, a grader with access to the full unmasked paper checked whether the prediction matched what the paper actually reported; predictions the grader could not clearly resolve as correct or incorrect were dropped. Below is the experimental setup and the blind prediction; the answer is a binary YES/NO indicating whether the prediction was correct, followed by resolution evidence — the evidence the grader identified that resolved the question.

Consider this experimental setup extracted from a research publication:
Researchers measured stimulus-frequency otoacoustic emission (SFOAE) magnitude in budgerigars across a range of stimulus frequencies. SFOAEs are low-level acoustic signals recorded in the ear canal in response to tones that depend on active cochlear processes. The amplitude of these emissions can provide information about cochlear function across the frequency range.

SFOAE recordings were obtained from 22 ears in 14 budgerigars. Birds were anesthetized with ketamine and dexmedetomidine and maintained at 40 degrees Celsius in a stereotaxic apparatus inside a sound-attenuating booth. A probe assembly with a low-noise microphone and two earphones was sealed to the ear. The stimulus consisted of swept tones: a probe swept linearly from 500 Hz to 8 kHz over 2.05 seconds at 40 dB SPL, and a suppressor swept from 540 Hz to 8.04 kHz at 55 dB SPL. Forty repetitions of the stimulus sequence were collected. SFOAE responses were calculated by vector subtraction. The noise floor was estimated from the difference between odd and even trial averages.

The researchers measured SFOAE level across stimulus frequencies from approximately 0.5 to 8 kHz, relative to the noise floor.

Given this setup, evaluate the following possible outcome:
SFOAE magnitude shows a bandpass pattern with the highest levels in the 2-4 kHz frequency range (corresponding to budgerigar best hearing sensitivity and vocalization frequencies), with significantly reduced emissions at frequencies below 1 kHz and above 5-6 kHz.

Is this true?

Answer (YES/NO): NO